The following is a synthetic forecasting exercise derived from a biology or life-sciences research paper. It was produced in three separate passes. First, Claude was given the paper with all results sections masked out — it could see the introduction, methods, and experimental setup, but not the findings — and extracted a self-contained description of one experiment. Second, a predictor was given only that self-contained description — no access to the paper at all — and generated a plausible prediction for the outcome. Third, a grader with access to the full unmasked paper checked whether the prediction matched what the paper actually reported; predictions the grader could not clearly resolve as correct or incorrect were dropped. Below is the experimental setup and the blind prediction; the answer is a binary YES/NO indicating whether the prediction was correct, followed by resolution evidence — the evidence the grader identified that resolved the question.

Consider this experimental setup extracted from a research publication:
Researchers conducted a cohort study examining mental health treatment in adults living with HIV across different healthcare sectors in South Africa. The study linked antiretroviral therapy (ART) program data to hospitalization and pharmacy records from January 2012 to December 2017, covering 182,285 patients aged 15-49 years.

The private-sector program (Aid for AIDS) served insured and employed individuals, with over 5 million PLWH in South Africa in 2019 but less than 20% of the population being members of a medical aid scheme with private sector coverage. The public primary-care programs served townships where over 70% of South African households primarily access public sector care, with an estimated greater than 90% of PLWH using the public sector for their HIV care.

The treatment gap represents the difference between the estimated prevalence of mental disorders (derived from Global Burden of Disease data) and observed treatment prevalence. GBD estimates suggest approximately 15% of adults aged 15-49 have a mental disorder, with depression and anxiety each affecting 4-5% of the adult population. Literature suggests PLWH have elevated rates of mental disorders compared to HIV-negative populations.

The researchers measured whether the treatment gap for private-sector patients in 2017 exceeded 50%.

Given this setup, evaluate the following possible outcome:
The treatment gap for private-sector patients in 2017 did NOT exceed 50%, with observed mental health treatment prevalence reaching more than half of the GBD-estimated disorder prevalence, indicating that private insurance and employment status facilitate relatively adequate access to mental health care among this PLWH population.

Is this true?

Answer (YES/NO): YES